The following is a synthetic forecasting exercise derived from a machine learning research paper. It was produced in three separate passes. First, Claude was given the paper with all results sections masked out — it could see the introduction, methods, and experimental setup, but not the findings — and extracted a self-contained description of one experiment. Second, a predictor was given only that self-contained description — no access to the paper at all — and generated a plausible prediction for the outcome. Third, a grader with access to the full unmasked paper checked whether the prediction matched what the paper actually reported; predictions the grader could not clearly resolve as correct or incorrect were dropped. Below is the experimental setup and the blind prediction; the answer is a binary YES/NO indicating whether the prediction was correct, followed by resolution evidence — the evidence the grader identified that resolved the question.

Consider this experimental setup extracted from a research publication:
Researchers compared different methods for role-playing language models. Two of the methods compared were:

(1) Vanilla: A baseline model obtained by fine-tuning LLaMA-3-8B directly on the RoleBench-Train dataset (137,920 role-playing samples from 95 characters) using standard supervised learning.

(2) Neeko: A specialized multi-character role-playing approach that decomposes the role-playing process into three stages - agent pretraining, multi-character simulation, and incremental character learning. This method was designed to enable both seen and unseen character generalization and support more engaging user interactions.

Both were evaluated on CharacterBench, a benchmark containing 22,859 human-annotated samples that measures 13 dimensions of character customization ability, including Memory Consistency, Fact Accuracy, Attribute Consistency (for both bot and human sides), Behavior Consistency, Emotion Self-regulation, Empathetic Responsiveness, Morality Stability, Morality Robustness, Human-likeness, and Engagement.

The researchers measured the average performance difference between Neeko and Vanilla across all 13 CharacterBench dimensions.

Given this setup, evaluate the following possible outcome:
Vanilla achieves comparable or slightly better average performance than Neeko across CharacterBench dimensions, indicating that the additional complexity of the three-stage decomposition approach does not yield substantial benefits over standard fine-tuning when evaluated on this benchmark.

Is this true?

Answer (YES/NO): YES